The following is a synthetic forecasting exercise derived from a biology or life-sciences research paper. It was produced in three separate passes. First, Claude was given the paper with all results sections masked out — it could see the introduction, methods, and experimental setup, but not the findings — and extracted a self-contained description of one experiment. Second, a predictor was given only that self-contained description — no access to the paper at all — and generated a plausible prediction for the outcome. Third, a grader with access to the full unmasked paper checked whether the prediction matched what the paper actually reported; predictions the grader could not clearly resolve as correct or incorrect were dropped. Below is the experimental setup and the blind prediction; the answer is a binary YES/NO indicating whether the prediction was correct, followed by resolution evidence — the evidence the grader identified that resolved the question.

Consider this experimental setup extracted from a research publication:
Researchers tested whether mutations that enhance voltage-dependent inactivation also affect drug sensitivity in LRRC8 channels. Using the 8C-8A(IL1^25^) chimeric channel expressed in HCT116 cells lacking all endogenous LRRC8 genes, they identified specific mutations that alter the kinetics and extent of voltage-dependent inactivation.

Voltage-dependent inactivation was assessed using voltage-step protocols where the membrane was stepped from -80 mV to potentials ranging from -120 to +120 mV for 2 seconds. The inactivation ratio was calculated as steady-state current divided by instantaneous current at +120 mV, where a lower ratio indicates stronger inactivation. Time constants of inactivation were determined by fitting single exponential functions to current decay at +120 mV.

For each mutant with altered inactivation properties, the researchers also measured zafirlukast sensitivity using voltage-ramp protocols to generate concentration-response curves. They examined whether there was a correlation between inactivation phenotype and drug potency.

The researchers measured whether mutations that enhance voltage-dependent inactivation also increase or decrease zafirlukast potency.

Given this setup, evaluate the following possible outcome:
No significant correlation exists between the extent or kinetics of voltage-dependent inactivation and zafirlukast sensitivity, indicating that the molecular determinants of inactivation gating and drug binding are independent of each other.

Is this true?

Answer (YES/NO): NO